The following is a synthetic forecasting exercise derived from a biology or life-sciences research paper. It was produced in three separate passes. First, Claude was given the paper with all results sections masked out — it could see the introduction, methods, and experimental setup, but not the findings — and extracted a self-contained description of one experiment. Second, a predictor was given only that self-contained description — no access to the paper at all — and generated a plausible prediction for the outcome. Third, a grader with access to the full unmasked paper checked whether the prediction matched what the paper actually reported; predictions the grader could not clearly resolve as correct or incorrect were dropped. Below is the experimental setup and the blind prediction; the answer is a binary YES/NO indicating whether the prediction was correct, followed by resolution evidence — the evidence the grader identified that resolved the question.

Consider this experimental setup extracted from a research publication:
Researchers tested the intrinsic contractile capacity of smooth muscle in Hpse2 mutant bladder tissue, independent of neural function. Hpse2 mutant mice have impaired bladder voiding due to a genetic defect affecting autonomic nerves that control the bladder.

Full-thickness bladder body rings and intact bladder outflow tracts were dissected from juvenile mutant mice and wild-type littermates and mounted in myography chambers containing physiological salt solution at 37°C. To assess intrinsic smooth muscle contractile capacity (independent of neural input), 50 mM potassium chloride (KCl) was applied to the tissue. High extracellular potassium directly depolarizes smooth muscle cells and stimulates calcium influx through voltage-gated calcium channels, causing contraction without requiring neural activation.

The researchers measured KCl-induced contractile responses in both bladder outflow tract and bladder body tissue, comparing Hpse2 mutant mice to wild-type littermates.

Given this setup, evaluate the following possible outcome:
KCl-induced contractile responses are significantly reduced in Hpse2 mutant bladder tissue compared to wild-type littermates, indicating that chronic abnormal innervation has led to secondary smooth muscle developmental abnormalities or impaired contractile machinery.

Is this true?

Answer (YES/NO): NO